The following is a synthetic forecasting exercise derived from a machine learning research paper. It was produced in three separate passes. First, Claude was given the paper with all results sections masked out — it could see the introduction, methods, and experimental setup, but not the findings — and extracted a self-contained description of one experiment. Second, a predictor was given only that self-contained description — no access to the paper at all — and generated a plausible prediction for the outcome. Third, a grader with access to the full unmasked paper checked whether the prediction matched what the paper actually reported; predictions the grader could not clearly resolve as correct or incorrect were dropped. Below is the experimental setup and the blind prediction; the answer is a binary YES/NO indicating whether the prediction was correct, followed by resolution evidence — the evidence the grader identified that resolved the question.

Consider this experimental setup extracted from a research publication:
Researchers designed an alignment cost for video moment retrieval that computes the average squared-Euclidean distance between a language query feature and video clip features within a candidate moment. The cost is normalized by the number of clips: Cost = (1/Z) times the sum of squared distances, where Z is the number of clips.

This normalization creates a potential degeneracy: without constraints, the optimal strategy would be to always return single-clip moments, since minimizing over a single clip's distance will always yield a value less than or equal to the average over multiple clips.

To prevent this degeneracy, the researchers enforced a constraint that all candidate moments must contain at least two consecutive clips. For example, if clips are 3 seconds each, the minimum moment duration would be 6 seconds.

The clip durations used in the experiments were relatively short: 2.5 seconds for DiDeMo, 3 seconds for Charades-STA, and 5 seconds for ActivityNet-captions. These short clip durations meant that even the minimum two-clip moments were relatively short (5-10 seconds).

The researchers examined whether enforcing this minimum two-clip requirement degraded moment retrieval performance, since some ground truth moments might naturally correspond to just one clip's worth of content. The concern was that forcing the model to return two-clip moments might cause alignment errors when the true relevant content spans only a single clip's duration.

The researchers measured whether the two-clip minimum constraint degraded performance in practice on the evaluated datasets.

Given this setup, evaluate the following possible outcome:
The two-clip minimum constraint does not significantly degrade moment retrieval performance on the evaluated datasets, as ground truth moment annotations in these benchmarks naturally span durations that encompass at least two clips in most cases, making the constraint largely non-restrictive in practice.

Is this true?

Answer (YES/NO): YES